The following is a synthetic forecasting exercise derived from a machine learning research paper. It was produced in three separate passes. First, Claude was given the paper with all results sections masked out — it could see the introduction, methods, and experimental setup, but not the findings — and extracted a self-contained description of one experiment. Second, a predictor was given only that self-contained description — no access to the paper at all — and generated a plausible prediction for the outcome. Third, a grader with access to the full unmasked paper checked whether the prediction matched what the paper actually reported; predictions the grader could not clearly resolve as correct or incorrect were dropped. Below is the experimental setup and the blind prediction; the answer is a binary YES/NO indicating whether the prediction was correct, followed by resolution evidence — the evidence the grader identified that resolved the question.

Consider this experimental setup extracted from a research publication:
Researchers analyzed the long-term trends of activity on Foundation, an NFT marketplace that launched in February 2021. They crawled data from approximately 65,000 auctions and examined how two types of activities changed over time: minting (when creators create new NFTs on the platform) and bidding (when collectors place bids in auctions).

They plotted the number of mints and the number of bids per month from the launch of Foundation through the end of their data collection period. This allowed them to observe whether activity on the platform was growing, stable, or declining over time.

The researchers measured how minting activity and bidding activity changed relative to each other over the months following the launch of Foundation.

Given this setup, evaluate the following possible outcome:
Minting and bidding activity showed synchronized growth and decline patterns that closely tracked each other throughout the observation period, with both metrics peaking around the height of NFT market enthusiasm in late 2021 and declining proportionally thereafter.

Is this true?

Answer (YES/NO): NO